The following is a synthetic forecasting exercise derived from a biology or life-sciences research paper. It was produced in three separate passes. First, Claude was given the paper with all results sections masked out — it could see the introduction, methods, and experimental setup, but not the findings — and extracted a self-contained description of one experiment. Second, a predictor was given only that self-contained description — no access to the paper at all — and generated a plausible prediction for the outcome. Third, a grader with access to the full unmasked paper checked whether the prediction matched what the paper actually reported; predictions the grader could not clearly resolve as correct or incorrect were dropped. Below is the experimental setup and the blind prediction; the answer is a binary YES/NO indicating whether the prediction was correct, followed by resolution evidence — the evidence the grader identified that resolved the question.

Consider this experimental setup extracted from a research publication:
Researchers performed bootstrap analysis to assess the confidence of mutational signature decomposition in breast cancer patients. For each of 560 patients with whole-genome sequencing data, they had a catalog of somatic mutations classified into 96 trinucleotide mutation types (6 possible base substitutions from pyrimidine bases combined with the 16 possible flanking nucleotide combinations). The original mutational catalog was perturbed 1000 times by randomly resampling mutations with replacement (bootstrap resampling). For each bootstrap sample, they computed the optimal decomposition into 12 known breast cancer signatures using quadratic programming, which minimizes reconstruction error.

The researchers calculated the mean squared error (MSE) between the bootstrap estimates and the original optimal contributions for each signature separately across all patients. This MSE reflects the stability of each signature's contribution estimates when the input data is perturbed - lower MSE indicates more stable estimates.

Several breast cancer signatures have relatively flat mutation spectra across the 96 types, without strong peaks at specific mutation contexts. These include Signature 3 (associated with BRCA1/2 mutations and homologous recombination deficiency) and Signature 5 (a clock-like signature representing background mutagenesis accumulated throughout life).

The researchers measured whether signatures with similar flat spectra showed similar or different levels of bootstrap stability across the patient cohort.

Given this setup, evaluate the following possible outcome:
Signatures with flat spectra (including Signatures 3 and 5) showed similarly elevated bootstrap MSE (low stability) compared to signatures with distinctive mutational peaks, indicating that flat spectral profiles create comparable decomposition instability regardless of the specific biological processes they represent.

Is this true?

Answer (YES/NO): YES